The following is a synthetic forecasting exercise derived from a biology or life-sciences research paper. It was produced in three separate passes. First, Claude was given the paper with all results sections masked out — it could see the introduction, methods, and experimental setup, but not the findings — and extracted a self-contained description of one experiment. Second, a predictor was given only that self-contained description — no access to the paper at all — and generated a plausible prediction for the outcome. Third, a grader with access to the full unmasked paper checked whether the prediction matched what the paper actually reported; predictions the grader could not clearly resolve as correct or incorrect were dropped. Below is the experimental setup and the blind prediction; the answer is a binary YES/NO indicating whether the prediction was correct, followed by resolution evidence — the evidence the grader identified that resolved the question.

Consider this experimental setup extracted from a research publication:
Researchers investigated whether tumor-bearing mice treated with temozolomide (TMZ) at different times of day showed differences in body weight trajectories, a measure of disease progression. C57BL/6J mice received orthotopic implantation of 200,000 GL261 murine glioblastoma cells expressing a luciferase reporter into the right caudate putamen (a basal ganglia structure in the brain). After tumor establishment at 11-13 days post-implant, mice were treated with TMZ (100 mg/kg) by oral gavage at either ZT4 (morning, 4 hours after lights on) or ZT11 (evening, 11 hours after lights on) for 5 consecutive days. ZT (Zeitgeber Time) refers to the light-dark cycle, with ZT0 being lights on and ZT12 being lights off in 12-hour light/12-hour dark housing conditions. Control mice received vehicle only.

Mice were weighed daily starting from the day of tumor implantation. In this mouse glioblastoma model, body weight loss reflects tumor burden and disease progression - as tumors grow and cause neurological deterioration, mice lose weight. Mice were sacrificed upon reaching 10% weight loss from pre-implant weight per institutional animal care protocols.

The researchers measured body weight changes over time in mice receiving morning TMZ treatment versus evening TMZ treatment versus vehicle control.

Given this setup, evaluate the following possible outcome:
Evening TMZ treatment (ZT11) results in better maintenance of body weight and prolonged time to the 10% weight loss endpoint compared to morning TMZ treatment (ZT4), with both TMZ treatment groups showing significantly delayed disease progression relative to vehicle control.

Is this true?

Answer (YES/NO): NO